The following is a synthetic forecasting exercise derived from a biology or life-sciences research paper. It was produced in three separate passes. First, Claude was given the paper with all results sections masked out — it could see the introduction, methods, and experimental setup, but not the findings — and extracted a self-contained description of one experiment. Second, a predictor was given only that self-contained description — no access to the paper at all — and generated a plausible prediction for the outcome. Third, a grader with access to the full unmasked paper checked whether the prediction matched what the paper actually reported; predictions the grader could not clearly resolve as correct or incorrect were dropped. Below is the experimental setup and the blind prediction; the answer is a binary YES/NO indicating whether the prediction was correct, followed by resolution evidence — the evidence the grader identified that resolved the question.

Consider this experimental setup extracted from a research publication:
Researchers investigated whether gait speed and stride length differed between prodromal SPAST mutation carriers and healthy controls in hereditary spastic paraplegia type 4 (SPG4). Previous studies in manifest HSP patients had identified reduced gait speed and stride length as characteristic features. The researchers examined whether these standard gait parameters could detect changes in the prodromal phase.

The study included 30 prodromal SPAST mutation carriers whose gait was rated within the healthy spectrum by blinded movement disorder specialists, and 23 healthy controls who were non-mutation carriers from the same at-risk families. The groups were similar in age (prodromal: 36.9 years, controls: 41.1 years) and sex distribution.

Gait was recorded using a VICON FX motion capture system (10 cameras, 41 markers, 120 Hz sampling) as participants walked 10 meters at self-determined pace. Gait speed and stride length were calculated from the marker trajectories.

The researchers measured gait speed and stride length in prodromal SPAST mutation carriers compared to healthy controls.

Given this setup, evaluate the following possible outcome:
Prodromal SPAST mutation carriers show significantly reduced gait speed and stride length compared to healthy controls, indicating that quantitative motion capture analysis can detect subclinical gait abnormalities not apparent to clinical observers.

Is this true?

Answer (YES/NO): YES